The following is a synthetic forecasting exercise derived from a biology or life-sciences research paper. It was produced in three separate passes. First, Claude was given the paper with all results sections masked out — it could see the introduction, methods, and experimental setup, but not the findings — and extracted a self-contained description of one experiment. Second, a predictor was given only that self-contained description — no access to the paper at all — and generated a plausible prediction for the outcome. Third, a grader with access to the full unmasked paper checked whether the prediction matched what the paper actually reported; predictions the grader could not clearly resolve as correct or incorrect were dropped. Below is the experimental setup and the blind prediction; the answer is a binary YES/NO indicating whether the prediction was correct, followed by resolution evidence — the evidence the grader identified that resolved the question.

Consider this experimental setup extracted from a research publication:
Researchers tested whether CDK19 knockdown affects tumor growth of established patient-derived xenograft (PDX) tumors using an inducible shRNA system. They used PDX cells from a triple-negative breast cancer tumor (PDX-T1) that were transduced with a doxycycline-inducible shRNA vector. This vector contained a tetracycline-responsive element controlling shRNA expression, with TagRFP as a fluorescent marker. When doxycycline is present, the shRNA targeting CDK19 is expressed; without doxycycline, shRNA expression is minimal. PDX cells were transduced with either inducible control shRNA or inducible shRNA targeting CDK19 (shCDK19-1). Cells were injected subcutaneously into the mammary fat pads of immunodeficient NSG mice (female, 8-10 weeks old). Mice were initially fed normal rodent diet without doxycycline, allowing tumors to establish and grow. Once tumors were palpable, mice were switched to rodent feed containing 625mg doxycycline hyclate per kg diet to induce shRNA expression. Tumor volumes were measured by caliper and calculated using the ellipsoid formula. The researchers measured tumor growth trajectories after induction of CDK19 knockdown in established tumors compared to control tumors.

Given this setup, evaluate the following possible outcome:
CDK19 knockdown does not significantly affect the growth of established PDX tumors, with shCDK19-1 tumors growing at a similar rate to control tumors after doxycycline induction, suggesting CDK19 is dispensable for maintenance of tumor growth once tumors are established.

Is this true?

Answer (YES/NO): NO